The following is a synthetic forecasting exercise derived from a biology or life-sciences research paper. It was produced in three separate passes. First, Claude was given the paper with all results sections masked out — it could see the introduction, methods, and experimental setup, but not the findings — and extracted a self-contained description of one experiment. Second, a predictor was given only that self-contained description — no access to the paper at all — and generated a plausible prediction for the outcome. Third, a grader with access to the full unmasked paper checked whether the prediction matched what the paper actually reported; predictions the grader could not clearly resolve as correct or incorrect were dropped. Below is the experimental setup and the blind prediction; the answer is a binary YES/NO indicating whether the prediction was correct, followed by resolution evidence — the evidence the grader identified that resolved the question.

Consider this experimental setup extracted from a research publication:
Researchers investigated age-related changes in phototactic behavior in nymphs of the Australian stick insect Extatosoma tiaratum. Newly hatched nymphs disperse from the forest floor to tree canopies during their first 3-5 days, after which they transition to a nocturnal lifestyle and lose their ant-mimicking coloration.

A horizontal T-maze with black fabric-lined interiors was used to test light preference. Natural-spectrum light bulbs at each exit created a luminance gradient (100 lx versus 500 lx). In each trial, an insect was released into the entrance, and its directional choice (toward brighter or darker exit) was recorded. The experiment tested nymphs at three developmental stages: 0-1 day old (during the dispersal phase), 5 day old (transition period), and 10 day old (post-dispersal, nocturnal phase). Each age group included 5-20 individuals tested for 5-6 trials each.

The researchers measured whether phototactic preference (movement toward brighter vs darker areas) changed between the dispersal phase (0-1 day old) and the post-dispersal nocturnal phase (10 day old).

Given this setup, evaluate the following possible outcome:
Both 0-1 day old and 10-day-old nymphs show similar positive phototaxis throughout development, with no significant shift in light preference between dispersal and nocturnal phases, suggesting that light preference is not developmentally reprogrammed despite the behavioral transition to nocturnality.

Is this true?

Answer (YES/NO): NO